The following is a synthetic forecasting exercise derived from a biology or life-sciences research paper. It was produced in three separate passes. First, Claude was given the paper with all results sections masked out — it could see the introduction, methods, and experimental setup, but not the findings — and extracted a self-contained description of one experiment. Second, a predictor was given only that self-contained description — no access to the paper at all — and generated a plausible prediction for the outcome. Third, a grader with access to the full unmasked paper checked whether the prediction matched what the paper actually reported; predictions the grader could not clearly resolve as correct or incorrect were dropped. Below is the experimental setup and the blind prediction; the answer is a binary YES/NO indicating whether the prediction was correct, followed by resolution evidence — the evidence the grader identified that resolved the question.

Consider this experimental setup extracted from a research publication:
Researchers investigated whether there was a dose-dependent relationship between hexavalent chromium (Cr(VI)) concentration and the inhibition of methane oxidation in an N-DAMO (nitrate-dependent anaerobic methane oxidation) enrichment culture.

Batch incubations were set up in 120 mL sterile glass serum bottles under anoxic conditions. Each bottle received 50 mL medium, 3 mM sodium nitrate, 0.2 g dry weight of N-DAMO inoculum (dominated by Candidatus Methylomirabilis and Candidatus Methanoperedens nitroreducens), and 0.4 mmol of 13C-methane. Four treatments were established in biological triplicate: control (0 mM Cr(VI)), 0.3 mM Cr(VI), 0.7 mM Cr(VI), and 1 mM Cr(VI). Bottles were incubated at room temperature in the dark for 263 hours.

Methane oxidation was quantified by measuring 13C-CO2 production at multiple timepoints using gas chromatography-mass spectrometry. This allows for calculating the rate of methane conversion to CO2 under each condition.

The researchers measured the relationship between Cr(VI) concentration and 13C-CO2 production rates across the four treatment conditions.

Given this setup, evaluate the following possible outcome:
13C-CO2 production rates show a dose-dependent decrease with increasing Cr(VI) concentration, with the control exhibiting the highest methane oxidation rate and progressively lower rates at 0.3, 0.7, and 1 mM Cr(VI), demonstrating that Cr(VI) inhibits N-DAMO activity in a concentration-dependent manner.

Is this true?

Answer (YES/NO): NO